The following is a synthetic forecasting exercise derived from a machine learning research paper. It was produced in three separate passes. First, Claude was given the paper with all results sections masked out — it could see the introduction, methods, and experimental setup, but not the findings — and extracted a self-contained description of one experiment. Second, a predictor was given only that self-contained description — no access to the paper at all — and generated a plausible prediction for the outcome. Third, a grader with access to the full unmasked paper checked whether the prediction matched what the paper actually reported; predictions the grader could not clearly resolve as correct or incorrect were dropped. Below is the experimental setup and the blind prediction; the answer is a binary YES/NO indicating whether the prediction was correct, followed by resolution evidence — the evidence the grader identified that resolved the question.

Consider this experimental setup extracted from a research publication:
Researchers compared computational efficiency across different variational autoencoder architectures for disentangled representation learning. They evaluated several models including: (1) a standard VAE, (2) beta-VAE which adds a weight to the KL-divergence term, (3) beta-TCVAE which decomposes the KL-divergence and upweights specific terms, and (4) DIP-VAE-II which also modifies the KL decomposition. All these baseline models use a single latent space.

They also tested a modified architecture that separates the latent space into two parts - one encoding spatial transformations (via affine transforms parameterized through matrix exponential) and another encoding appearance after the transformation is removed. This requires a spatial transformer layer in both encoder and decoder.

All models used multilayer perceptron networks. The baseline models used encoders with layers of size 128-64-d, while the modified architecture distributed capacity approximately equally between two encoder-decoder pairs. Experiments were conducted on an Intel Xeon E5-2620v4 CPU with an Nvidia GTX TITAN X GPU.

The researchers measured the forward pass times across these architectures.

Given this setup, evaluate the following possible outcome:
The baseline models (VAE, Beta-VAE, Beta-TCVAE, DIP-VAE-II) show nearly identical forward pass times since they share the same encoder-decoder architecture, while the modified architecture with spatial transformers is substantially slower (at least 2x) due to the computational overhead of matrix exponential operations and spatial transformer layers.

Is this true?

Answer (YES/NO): YES